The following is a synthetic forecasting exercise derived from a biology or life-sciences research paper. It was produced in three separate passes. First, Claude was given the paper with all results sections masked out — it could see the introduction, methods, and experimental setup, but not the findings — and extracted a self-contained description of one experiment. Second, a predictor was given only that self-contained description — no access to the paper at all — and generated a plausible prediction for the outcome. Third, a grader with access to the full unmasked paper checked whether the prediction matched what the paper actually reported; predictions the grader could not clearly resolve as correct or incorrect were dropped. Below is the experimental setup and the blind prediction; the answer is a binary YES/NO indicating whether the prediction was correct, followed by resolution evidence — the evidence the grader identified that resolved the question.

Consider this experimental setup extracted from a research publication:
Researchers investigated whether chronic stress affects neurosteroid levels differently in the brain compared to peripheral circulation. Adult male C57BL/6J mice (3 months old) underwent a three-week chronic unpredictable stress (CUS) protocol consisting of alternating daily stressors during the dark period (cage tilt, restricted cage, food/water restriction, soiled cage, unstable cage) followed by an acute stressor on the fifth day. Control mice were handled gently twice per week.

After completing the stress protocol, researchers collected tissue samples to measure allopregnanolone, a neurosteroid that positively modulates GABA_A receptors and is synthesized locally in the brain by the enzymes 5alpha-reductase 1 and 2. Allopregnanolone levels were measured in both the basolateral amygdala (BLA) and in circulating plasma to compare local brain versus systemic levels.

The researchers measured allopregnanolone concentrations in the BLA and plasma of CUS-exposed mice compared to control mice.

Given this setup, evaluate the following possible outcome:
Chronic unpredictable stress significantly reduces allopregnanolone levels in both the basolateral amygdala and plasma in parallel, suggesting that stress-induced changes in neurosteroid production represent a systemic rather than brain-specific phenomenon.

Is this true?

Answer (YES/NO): NO